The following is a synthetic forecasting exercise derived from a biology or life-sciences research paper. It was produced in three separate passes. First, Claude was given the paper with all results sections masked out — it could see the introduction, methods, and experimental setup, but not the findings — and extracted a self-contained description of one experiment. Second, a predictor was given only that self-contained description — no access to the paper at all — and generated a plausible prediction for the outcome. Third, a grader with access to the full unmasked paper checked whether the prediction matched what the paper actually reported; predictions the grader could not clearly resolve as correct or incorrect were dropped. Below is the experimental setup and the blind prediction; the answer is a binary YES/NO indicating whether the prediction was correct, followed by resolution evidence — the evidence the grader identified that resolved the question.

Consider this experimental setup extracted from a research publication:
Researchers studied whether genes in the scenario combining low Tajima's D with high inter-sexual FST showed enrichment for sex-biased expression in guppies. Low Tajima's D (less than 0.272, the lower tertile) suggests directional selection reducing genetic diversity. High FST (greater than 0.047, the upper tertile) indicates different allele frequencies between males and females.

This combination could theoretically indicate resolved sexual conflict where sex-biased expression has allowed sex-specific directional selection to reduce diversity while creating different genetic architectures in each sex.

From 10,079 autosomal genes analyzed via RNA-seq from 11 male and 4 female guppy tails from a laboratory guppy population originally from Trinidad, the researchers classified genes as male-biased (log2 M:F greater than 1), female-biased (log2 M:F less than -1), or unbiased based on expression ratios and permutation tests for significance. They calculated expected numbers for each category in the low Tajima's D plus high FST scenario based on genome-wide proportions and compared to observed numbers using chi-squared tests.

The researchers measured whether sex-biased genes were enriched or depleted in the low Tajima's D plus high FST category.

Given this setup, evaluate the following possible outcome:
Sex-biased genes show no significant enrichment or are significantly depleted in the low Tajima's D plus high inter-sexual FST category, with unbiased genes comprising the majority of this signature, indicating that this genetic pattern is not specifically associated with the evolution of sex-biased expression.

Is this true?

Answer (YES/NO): NO